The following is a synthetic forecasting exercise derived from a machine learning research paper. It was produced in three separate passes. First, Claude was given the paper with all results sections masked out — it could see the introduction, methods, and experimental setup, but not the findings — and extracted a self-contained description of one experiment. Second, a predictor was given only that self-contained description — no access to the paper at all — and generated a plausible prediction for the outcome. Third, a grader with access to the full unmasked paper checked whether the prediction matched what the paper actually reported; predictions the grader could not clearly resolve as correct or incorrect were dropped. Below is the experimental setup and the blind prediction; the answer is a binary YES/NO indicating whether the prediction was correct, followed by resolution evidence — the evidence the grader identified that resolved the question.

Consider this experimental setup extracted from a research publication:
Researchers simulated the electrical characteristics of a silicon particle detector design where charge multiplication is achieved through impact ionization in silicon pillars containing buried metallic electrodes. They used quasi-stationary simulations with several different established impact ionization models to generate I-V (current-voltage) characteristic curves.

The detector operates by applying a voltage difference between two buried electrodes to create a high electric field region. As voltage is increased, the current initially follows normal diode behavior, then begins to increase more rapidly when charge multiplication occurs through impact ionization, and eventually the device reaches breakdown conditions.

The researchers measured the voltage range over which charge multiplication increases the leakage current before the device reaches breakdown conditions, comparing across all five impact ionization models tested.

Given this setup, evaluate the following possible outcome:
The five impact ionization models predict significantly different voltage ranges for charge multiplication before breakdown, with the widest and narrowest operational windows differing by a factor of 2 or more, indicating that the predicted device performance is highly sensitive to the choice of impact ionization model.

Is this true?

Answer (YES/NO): NO